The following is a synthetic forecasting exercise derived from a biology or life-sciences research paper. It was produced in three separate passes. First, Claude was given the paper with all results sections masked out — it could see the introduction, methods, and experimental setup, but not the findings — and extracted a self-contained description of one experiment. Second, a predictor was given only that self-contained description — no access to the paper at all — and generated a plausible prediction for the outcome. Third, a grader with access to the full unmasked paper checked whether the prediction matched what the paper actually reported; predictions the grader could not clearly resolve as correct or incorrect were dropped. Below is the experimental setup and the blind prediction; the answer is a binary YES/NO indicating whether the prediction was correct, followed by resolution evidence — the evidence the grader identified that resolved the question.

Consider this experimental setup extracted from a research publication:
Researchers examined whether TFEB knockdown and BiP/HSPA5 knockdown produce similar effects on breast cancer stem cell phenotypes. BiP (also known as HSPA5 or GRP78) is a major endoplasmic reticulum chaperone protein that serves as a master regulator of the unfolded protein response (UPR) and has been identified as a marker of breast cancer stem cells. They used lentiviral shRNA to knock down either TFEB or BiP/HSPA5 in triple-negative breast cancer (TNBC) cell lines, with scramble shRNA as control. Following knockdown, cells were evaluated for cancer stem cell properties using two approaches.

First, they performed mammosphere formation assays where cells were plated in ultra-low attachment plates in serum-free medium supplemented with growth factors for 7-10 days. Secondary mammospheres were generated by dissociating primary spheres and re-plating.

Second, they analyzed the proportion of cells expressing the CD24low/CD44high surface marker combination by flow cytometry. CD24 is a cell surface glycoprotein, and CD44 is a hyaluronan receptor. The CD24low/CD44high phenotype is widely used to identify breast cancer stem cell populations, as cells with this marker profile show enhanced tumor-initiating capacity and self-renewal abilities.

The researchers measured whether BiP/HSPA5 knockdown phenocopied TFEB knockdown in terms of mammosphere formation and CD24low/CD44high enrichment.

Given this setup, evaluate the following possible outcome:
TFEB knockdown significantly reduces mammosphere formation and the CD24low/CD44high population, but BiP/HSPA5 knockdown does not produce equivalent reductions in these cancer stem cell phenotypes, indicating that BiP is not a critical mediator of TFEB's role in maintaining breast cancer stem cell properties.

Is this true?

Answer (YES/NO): NO